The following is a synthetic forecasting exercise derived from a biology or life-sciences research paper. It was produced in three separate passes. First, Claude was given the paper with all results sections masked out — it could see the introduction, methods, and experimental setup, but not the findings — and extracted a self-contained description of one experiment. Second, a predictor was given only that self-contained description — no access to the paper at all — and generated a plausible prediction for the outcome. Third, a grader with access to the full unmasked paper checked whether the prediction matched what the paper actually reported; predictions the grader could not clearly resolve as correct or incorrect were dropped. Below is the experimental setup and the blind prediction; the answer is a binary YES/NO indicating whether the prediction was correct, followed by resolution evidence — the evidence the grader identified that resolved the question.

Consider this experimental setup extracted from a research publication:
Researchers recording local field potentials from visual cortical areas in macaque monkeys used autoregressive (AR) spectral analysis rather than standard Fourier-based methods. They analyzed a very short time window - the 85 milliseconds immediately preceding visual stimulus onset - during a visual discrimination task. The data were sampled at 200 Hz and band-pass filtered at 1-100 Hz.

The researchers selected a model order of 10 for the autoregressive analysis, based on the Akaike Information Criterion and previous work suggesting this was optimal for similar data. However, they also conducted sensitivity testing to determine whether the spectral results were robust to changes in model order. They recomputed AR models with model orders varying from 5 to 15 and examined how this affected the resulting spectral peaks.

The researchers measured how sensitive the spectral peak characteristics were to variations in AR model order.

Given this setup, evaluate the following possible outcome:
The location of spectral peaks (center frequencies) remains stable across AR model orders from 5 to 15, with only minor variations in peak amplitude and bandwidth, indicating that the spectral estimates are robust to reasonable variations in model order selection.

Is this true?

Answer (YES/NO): YES